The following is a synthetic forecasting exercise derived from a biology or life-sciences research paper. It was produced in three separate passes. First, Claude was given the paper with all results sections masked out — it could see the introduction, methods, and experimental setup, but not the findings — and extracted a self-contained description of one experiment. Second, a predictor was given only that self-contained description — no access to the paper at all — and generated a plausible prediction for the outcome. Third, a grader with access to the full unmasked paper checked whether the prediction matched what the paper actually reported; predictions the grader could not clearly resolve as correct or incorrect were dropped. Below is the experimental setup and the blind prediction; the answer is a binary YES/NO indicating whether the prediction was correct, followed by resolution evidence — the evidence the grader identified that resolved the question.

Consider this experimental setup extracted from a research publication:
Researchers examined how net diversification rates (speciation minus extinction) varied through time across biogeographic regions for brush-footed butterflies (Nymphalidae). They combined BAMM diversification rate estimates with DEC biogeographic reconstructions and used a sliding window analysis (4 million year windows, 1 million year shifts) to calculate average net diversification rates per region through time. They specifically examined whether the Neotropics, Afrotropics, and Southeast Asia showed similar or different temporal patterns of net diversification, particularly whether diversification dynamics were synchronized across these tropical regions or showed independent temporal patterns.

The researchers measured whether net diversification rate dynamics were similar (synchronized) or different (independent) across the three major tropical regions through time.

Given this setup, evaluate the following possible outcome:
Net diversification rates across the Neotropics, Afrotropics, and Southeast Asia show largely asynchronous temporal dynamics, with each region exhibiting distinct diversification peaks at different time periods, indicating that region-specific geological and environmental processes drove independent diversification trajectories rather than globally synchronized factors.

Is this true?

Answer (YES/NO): YES